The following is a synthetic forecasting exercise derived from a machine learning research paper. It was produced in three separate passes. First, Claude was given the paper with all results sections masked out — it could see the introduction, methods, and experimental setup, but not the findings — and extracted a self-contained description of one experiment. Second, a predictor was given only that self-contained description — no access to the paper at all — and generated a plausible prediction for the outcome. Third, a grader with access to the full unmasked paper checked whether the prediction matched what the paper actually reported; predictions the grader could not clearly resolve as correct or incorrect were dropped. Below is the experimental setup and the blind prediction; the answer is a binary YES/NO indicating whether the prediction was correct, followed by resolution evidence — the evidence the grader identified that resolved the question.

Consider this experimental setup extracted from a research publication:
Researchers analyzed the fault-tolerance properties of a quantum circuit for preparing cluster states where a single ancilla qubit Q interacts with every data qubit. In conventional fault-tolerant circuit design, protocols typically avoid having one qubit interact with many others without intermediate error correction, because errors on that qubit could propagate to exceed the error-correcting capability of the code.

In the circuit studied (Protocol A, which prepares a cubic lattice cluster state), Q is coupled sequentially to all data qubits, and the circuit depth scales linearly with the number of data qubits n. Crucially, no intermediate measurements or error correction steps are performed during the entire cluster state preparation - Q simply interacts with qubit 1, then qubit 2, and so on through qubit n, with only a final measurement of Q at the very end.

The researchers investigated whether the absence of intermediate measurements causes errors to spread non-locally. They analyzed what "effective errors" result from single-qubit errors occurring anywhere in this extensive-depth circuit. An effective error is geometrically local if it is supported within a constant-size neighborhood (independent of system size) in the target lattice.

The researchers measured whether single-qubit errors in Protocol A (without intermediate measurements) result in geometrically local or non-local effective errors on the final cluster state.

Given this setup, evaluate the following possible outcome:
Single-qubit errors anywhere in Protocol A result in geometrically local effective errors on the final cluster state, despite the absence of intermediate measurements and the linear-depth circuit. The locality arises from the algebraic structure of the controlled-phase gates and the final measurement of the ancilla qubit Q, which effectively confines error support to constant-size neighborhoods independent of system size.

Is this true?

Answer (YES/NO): YES